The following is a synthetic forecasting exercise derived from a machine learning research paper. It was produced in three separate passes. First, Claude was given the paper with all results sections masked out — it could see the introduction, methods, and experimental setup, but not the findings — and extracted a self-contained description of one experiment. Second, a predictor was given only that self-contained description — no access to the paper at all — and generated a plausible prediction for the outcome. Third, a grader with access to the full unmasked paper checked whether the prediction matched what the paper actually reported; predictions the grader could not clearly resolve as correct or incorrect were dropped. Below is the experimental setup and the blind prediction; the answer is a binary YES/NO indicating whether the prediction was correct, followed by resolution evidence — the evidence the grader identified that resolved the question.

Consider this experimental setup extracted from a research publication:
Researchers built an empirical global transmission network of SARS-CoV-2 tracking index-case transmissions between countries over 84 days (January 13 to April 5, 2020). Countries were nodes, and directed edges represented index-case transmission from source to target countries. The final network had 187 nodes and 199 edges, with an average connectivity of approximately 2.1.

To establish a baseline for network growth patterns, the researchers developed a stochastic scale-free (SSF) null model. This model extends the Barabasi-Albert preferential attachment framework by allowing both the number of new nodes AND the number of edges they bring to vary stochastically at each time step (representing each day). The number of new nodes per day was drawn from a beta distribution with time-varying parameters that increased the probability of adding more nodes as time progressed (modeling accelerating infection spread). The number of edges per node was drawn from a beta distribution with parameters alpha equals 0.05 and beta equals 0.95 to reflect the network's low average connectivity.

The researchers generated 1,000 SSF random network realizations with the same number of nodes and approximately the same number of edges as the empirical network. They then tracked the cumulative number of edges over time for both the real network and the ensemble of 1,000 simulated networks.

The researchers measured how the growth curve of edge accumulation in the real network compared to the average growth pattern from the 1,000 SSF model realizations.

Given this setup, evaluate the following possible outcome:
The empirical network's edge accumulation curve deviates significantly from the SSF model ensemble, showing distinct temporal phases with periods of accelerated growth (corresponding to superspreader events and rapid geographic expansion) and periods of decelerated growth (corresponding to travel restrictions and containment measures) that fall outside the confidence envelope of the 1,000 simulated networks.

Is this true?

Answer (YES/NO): YES